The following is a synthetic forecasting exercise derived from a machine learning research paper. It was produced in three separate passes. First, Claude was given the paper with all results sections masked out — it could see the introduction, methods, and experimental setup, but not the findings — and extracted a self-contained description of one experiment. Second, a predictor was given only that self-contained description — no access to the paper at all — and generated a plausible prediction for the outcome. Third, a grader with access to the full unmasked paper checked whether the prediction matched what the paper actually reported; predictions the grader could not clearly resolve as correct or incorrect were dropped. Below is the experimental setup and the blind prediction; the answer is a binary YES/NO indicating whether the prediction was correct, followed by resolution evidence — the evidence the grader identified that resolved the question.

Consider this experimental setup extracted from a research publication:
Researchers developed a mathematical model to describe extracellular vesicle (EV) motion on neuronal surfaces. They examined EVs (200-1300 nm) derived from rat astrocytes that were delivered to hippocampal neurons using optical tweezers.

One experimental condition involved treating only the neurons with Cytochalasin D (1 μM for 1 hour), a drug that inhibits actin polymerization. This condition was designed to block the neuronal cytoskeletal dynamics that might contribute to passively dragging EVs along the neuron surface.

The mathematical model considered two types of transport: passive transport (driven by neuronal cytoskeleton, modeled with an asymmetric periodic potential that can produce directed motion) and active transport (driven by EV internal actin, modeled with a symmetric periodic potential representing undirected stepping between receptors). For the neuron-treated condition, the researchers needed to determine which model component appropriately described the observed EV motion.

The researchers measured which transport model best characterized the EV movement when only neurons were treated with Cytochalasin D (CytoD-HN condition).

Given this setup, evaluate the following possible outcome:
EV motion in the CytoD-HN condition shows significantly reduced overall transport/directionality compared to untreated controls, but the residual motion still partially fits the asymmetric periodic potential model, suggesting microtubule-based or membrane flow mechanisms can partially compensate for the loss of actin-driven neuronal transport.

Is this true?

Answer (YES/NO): NO